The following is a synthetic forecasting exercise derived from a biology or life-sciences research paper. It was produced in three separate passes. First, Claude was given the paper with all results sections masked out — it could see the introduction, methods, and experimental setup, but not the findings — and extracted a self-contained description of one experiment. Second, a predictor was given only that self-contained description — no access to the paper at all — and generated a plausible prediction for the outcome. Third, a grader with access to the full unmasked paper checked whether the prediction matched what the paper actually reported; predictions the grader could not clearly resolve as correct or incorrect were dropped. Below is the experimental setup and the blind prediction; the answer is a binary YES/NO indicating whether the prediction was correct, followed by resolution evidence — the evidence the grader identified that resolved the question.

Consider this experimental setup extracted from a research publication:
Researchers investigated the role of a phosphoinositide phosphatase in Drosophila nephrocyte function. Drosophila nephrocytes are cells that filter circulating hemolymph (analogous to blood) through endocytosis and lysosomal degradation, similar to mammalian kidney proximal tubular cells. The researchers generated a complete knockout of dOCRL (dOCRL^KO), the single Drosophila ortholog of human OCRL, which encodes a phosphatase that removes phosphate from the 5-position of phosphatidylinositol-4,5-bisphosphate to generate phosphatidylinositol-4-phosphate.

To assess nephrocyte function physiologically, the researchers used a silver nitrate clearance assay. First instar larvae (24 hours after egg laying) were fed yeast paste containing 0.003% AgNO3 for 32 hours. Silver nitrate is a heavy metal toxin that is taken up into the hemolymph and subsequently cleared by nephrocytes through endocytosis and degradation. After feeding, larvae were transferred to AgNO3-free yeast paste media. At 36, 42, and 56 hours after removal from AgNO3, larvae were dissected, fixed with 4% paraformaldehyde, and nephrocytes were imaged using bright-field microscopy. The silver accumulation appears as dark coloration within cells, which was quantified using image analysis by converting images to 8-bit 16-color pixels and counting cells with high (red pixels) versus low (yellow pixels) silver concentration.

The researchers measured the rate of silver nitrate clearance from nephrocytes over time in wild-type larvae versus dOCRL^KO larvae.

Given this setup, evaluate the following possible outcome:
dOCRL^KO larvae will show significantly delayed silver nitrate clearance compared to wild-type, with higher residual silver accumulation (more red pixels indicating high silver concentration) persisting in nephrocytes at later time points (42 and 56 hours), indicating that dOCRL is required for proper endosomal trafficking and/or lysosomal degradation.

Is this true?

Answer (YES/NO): YES